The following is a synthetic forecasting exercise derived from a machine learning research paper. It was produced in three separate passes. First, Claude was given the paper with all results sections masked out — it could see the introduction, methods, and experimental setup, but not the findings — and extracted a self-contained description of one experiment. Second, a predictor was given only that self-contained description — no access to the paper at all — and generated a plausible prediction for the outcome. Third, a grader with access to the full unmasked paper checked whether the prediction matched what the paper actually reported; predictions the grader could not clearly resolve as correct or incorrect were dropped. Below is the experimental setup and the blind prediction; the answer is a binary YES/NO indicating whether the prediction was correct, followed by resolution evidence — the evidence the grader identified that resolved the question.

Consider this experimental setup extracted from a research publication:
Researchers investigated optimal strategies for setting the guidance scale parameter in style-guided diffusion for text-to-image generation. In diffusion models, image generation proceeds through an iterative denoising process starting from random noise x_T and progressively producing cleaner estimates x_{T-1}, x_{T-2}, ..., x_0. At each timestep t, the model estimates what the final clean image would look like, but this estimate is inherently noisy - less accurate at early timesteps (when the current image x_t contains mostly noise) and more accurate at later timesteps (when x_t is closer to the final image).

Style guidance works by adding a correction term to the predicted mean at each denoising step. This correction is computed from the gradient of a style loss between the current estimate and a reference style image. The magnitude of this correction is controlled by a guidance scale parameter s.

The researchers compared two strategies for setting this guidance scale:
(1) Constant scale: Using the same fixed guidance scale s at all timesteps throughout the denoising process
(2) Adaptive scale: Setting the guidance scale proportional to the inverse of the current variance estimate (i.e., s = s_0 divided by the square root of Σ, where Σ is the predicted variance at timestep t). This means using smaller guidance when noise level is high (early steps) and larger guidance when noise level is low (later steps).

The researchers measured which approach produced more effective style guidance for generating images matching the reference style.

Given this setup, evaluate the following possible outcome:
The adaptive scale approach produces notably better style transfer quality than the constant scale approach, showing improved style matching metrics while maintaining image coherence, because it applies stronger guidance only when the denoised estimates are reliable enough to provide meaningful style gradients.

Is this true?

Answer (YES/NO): YES